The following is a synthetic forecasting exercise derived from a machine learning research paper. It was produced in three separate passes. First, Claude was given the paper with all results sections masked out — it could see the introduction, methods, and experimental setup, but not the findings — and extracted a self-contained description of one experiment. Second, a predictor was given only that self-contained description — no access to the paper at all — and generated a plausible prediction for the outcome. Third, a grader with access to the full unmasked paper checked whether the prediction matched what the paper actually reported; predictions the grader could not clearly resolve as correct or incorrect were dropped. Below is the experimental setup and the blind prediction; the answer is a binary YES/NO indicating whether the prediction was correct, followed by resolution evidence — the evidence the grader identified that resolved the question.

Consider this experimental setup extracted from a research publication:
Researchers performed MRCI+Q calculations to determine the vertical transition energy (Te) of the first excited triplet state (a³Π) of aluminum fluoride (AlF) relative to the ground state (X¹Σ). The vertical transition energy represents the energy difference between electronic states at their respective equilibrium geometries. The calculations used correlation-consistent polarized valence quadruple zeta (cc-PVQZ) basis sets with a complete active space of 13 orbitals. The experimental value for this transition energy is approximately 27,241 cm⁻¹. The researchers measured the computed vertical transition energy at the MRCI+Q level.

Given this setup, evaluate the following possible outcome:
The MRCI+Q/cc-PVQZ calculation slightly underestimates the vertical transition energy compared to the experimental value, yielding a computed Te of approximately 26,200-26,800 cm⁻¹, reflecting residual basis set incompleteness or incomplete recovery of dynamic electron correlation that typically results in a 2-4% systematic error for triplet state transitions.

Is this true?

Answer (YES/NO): YES